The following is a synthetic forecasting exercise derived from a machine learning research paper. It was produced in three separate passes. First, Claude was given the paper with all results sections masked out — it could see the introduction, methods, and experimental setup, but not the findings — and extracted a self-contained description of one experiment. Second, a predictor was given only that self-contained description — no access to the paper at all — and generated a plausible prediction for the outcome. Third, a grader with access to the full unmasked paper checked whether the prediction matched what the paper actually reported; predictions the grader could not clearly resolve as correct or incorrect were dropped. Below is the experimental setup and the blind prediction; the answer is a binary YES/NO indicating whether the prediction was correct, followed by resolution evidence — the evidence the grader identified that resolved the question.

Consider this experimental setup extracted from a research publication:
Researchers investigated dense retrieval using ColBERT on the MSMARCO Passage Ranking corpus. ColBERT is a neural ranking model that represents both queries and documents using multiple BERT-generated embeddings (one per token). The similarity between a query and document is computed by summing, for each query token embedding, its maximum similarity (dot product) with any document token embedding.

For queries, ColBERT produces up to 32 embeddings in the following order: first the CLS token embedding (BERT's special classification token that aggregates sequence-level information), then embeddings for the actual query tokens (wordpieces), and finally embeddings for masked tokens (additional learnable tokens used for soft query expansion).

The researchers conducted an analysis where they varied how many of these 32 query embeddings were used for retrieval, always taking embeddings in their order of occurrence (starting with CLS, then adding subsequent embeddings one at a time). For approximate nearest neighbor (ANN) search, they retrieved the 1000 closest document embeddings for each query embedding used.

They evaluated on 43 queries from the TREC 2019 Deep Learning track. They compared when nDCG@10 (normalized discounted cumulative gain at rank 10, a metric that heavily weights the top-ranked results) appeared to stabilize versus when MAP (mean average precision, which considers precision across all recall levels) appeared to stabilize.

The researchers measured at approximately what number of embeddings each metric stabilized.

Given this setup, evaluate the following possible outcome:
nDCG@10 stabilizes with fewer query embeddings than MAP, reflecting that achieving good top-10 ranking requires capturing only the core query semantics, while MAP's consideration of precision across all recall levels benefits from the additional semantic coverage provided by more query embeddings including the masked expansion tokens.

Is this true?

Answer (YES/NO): YES